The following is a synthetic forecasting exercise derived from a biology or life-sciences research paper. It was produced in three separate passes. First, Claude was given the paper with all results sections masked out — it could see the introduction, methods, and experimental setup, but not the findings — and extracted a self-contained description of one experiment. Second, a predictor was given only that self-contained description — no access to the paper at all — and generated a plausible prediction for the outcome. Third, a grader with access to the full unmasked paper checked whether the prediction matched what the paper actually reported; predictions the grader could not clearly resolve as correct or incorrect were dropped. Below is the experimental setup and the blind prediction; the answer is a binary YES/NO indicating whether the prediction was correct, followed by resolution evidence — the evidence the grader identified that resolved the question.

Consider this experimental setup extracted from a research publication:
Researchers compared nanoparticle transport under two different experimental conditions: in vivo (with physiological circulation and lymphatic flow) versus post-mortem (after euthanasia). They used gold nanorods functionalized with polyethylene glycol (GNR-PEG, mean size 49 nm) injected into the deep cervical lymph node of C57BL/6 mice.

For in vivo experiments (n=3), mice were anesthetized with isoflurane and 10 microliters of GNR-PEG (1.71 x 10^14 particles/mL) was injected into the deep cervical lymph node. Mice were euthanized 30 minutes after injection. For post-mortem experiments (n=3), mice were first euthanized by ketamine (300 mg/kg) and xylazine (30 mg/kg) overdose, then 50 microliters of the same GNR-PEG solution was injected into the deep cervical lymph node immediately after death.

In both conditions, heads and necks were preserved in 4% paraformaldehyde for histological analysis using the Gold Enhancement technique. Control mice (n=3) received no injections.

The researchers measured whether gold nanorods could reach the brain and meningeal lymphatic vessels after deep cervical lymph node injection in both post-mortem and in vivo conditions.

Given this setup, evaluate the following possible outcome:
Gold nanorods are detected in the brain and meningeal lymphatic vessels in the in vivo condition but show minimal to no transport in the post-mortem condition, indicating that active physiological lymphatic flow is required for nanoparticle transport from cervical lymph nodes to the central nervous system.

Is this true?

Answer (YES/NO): NO